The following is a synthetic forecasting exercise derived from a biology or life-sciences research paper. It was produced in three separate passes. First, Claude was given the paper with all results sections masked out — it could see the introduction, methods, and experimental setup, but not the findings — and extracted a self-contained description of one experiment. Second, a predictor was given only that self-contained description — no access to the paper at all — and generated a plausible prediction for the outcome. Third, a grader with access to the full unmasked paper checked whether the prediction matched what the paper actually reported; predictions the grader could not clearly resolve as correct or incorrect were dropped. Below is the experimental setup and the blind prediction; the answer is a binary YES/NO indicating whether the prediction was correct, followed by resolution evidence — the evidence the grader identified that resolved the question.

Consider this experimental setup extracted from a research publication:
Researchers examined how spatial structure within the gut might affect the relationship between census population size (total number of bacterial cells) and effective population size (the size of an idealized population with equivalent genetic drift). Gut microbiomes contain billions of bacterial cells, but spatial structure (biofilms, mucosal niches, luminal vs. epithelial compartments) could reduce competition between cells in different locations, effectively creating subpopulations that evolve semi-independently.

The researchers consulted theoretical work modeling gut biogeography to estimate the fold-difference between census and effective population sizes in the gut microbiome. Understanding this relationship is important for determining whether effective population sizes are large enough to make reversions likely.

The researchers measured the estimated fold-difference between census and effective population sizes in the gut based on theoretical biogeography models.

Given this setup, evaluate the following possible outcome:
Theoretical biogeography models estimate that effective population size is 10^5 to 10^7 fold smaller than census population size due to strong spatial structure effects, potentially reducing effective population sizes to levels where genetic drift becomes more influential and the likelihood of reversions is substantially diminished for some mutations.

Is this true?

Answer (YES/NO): NO